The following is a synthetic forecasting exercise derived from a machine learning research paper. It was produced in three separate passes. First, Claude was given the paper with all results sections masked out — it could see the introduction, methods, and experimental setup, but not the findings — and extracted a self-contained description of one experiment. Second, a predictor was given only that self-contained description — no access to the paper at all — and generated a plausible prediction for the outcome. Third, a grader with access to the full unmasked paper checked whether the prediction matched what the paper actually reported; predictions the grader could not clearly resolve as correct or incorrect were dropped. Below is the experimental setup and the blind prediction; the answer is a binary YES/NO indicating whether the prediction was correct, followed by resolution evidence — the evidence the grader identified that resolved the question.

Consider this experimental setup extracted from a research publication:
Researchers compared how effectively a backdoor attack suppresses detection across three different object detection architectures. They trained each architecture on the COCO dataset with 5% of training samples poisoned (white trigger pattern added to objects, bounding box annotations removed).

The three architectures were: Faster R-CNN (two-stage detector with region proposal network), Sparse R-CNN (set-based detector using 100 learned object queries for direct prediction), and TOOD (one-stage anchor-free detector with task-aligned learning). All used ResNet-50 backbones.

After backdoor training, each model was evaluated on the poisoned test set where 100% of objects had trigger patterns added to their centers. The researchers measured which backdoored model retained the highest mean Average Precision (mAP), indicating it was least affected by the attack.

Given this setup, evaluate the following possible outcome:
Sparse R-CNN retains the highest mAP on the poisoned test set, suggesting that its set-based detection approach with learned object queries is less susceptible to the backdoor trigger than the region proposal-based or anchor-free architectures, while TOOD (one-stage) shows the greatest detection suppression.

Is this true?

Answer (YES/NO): NO